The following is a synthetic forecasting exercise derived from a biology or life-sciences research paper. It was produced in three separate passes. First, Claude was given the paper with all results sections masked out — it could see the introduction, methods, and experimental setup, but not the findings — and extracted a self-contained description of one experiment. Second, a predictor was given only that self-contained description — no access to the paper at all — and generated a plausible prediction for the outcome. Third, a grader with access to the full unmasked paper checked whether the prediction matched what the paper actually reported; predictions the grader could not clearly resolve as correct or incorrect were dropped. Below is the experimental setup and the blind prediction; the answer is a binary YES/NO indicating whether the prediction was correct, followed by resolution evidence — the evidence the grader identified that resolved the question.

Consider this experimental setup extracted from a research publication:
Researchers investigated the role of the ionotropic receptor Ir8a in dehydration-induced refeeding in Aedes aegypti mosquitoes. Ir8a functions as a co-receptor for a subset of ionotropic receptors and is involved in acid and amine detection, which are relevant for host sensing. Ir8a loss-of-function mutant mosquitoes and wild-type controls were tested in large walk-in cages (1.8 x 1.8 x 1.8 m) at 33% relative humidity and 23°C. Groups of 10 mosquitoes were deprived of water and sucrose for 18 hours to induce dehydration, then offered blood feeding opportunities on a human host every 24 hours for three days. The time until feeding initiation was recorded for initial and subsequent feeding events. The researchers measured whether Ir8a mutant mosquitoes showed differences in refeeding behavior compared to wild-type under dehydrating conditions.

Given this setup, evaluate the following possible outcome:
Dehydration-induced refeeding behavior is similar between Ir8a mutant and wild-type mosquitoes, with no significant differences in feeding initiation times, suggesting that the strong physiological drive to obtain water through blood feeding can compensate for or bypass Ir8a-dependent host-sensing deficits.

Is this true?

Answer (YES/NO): YES